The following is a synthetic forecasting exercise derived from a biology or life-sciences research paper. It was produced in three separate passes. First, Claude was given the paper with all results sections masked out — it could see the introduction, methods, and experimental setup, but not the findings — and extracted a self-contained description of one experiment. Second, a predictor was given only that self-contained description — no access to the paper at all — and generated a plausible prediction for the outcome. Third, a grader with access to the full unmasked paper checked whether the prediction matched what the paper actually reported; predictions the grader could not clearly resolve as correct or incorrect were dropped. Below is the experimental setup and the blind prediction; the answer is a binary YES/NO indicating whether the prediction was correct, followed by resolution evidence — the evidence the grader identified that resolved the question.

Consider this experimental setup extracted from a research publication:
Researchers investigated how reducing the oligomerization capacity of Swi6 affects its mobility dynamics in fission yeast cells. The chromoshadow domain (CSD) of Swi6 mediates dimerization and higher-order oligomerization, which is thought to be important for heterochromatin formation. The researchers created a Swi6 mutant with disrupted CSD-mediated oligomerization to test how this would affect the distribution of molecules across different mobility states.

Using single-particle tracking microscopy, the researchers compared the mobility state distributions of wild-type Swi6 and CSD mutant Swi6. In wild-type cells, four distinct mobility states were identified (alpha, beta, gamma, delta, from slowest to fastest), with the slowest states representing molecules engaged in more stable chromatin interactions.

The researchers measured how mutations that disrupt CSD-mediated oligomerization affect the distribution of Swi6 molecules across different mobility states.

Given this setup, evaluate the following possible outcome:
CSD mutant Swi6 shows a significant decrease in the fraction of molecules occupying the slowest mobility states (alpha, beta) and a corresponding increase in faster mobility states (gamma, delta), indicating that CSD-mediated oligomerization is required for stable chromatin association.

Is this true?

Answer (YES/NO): YES